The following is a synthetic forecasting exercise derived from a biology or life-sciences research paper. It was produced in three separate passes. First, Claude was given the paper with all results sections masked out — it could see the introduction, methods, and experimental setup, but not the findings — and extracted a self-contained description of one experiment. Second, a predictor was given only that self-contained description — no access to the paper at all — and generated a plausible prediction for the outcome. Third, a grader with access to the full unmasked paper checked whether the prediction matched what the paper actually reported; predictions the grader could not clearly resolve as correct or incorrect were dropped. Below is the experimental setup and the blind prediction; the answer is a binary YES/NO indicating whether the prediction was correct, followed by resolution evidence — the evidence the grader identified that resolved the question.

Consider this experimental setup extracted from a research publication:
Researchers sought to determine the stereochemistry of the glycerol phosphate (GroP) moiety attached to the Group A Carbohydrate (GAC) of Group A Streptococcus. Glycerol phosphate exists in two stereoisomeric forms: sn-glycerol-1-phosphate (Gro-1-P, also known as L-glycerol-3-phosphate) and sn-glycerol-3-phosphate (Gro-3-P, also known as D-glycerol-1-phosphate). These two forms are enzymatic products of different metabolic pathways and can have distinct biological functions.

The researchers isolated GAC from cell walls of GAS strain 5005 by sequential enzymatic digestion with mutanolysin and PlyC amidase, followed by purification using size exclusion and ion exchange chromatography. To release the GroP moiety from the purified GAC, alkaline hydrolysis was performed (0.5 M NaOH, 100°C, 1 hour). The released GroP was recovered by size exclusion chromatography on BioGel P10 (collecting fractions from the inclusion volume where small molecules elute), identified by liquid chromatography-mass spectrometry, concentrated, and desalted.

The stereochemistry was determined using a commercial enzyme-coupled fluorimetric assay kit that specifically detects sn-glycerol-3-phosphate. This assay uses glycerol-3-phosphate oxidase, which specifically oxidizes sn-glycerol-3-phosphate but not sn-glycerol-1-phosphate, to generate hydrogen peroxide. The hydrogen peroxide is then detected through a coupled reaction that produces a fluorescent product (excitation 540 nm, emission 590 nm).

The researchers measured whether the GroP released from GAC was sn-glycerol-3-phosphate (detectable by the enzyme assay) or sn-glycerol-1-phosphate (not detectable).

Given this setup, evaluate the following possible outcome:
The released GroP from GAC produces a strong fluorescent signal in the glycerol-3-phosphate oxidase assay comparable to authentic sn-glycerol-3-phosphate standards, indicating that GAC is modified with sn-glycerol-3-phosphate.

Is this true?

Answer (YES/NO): NO